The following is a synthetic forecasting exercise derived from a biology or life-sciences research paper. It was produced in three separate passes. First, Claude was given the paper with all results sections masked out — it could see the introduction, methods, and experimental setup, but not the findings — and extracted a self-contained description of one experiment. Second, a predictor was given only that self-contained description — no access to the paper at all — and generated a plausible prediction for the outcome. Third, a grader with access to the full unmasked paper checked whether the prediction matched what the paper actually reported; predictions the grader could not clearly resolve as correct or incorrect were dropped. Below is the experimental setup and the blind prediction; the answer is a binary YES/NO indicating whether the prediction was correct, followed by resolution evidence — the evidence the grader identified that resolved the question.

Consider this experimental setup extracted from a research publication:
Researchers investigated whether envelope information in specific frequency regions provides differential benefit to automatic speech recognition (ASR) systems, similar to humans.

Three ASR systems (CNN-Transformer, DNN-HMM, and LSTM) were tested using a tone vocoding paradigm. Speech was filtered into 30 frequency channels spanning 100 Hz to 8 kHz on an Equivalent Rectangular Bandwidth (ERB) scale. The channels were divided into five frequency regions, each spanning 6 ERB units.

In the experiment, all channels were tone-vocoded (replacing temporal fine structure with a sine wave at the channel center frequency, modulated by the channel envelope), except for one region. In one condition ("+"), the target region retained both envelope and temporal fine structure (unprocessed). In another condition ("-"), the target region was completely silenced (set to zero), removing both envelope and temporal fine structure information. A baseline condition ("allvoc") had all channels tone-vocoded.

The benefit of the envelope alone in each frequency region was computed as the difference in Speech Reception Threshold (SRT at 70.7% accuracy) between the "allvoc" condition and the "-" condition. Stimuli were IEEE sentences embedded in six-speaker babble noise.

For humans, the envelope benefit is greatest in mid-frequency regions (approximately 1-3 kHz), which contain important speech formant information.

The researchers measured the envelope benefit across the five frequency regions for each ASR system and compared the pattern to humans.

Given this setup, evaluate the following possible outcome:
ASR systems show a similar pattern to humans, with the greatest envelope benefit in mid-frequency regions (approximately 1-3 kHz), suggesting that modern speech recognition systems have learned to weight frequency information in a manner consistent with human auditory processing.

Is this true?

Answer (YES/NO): NO